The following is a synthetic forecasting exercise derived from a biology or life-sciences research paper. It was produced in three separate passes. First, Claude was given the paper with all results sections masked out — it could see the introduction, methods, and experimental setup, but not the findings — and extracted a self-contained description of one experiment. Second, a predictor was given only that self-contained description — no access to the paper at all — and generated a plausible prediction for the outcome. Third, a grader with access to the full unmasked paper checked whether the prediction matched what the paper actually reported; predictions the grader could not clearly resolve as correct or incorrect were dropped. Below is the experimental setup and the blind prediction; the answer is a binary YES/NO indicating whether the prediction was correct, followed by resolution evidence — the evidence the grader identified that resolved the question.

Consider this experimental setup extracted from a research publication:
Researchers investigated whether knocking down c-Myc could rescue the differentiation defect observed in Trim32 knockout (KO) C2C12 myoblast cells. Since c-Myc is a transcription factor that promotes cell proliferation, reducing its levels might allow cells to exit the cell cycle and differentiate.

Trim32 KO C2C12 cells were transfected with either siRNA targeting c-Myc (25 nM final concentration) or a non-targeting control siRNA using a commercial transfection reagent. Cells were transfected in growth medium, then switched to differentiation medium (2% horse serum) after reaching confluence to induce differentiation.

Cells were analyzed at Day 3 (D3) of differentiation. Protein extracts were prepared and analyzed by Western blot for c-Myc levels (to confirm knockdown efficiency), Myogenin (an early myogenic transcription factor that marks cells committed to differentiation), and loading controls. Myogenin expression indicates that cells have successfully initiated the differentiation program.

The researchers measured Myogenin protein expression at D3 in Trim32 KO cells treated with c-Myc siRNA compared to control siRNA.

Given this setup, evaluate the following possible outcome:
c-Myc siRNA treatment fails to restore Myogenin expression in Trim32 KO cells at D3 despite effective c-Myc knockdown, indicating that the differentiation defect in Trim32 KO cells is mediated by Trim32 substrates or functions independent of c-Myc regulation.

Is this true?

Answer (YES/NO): NO